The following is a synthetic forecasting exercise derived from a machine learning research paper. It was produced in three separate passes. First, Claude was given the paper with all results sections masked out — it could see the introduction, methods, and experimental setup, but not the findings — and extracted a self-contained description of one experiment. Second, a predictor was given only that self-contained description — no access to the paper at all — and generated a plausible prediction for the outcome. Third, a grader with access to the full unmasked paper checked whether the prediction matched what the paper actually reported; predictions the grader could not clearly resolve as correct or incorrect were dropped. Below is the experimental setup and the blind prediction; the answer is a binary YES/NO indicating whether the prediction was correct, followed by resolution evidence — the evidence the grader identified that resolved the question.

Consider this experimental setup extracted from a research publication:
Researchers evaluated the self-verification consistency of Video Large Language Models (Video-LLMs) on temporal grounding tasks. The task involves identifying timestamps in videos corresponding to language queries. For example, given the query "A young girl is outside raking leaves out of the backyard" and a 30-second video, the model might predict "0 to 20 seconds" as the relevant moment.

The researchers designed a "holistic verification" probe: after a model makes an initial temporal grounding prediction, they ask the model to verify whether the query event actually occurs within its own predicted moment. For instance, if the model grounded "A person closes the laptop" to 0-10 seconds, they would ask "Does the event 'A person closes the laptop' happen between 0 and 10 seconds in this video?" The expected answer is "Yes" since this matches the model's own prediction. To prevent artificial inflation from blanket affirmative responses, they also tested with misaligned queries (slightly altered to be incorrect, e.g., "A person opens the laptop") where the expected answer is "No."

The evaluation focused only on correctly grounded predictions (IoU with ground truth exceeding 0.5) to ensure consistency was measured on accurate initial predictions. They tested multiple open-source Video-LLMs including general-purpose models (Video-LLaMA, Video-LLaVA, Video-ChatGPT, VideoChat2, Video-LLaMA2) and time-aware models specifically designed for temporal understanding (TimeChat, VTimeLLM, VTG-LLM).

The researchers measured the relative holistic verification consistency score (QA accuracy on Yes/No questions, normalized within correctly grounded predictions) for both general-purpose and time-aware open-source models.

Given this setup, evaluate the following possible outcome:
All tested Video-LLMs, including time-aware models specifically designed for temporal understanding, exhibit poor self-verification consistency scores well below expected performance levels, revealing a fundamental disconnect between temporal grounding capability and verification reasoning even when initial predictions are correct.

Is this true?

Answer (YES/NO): YES